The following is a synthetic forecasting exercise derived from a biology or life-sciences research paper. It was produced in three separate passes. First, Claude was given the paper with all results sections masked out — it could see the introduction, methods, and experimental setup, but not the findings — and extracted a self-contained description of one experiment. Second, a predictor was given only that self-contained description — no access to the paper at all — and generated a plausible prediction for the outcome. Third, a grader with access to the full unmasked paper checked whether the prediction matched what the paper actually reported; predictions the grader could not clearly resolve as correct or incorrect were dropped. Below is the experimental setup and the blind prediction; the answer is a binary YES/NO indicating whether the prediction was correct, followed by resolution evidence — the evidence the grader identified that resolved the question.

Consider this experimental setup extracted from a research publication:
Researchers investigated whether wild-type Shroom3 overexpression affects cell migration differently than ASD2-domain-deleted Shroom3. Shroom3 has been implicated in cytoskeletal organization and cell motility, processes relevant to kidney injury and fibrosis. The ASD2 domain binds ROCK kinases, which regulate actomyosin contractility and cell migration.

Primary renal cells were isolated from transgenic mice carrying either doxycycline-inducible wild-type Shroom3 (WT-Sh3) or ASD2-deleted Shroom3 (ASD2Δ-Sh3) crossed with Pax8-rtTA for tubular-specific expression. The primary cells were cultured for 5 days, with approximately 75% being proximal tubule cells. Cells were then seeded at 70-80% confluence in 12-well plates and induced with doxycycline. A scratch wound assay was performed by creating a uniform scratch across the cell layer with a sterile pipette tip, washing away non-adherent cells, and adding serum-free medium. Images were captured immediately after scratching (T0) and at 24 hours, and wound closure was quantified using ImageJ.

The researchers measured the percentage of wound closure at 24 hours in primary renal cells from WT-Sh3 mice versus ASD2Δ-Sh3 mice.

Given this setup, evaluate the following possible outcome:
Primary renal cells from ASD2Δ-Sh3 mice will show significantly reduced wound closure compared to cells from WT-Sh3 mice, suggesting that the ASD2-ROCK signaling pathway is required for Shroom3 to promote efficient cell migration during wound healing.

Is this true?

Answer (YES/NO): YES